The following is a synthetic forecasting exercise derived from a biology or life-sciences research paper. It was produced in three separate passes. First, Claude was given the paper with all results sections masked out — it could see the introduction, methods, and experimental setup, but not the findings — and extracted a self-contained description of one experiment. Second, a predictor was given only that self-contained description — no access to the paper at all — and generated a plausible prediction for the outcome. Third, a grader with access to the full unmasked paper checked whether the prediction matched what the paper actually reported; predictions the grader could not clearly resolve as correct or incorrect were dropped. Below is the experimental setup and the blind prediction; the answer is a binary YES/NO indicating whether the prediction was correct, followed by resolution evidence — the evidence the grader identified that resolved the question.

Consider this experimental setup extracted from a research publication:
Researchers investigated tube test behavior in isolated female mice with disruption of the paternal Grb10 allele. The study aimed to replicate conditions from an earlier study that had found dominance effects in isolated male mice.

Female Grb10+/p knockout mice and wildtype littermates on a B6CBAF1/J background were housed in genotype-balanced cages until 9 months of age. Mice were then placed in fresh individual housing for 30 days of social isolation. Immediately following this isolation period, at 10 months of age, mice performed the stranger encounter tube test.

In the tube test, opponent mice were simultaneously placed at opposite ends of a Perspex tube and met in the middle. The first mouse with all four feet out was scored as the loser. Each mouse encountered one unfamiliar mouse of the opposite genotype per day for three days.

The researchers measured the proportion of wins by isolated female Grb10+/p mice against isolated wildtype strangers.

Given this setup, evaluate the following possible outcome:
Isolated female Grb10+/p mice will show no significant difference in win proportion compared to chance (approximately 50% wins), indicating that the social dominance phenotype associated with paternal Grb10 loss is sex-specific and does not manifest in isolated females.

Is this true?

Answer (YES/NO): NO